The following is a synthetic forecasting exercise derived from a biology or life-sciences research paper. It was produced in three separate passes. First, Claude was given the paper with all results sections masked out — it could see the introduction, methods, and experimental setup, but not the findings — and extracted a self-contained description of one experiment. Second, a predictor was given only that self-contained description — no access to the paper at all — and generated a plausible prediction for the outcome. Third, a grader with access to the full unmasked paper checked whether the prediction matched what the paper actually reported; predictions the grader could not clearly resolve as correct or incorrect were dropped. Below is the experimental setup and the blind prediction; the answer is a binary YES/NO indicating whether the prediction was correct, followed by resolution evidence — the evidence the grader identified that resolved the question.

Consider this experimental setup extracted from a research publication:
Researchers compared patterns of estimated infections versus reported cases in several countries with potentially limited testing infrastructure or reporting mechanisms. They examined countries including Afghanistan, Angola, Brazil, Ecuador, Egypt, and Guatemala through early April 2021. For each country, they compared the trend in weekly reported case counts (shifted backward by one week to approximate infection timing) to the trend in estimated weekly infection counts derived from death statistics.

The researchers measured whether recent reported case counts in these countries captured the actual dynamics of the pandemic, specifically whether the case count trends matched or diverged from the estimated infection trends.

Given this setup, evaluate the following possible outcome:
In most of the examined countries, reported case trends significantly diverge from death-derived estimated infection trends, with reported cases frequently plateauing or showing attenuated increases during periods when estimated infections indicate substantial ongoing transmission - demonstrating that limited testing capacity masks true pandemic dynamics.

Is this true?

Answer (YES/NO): YES